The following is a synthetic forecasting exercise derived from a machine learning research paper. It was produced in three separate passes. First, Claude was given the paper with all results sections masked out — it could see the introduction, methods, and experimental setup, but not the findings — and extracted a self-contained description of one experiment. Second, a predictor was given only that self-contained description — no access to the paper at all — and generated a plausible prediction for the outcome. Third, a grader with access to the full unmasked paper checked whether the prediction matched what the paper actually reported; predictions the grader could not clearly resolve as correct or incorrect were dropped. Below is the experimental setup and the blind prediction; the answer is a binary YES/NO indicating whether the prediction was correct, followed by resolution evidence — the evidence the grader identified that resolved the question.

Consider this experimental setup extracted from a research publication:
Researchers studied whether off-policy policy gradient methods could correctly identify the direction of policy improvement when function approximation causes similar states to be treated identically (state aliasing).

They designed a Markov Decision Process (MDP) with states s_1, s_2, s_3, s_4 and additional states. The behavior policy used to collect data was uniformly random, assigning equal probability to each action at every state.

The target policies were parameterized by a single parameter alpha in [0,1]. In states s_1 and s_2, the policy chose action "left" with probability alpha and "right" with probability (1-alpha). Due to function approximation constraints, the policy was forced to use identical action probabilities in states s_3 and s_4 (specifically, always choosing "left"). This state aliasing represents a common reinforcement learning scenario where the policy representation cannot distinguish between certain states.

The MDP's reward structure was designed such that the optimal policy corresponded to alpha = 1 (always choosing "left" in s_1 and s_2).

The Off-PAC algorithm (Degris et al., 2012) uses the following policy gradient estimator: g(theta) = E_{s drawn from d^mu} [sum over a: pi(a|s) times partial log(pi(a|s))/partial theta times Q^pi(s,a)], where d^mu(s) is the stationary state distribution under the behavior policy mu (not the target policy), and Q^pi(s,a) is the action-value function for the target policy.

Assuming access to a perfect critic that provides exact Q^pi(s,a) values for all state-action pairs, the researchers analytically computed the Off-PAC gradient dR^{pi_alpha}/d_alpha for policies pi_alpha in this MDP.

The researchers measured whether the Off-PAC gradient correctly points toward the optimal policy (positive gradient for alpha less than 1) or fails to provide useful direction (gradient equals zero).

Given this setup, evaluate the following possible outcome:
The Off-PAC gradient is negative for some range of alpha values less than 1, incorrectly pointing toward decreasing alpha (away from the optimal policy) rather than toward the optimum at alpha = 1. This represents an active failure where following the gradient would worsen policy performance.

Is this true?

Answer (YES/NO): NO